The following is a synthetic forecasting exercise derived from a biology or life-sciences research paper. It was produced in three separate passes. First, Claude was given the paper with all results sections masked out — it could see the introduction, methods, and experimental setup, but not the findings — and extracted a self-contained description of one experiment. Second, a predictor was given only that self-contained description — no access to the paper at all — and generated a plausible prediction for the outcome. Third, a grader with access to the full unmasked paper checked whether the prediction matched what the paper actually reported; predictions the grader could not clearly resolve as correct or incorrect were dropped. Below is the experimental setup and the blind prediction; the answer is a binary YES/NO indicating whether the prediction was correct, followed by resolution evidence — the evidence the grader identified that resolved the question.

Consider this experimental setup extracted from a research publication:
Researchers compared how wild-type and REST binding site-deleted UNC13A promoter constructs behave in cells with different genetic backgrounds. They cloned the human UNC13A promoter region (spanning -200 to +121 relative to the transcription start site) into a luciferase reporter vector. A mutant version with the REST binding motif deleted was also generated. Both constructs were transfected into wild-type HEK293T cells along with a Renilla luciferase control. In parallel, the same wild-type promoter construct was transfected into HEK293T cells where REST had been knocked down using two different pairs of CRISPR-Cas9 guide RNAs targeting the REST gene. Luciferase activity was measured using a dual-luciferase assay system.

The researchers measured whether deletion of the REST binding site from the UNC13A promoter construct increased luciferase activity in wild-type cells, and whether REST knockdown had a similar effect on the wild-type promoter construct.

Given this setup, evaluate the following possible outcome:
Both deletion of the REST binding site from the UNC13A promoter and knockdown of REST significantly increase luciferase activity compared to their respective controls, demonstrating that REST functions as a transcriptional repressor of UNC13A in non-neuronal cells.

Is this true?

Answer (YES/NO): YES